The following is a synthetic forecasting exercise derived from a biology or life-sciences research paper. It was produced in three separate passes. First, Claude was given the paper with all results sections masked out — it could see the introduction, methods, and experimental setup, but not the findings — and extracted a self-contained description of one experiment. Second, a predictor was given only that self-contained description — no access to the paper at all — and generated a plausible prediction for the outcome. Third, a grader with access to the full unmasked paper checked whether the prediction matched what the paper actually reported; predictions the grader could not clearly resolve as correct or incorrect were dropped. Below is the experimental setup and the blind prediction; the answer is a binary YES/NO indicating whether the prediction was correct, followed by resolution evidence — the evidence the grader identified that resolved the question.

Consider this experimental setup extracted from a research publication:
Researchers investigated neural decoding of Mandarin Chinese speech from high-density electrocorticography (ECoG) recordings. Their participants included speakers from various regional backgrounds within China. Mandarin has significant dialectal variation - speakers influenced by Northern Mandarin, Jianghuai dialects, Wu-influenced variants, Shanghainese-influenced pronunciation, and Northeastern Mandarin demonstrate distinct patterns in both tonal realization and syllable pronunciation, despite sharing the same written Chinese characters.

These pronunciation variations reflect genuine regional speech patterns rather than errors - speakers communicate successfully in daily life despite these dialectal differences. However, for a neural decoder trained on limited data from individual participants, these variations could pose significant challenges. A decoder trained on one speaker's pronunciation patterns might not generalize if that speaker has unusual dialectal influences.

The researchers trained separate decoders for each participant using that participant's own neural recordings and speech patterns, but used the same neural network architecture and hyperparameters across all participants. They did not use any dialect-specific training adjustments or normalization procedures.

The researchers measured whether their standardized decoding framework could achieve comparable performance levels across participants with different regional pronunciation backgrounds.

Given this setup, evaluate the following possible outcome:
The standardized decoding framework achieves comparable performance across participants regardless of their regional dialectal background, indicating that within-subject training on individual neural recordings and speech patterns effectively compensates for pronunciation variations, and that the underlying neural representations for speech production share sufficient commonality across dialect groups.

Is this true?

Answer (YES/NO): YES